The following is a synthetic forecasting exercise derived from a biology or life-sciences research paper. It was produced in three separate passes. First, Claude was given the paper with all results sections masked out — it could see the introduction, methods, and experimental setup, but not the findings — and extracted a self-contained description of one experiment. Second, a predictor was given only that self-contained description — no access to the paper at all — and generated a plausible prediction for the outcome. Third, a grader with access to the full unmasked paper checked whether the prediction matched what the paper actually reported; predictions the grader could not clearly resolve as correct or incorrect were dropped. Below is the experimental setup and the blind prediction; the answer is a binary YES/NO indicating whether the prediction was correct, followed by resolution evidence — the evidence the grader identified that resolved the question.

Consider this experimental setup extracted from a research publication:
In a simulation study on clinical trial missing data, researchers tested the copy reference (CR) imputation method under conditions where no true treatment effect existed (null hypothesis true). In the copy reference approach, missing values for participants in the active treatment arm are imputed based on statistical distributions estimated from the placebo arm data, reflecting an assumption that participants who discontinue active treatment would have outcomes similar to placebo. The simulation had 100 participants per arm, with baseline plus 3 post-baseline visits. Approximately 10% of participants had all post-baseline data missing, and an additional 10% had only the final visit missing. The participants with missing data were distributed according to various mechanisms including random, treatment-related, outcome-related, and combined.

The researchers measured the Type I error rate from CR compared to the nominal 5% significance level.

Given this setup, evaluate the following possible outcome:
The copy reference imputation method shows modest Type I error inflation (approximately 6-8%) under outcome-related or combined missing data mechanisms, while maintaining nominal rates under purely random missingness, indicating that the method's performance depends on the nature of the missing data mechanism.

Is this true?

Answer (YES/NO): NO